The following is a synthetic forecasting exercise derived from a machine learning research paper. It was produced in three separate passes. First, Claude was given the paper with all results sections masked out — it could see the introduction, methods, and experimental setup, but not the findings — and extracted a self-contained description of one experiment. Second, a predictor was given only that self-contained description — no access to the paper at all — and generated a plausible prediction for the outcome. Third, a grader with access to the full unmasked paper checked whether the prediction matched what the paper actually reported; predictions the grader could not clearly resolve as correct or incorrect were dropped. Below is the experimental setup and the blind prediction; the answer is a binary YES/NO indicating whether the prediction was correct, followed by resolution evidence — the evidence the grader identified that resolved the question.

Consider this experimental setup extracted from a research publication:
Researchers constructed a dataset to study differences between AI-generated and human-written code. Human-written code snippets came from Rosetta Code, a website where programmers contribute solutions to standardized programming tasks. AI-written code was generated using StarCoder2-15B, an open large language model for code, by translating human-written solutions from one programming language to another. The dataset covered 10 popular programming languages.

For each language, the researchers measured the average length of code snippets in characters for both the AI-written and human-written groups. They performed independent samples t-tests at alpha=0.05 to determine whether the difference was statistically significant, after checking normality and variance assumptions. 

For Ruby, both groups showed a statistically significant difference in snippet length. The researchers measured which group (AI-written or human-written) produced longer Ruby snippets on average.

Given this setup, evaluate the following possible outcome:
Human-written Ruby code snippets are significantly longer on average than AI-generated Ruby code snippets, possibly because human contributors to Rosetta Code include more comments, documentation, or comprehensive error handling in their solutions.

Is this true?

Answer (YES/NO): NO